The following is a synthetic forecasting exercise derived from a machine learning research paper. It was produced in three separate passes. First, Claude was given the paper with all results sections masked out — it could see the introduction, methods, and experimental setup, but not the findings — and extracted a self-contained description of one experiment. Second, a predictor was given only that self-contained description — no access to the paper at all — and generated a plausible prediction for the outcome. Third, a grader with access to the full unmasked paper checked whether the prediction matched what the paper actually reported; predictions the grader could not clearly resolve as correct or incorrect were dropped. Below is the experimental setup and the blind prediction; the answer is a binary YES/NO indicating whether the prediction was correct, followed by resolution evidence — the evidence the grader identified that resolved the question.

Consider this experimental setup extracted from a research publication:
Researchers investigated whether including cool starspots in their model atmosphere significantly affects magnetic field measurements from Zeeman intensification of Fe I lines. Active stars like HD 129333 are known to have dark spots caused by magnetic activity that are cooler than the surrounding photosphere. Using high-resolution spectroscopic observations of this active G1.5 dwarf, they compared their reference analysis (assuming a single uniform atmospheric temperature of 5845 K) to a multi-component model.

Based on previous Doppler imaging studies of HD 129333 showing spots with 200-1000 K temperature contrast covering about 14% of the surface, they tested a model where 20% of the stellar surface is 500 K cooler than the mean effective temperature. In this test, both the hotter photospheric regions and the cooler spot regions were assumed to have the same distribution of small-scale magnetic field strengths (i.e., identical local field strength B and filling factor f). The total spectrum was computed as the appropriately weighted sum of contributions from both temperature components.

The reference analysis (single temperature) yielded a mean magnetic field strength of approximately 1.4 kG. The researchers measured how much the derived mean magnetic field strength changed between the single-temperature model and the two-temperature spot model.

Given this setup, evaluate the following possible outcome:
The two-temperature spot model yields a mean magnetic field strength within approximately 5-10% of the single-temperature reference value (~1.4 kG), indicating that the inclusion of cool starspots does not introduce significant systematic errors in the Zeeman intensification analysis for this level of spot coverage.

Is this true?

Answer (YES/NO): NO